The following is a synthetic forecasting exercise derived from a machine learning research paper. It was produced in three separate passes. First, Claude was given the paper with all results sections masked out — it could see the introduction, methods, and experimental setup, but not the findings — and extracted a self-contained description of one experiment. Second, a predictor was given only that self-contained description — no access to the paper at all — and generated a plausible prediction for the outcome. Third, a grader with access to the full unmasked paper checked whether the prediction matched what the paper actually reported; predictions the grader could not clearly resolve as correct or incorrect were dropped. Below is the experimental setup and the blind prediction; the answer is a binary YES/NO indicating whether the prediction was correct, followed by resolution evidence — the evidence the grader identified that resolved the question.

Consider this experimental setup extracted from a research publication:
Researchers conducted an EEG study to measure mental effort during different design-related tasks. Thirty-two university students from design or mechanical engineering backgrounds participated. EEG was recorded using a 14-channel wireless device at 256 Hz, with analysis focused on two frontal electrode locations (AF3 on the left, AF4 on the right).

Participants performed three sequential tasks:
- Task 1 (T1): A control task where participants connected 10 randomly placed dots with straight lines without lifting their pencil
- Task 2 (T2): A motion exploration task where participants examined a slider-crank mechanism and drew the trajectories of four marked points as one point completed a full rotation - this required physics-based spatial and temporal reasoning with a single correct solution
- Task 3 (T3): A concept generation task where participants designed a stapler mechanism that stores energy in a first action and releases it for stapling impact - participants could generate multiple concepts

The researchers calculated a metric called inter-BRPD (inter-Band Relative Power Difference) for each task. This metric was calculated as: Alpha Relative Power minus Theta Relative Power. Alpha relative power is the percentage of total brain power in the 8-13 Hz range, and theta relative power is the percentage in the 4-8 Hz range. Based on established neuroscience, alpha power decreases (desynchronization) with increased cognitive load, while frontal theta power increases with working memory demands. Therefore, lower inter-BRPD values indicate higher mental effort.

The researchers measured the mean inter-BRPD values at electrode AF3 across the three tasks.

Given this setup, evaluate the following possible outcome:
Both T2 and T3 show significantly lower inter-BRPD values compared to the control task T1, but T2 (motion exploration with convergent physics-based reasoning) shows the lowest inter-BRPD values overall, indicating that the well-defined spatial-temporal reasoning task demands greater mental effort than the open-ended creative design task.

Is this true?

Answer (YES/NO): YES